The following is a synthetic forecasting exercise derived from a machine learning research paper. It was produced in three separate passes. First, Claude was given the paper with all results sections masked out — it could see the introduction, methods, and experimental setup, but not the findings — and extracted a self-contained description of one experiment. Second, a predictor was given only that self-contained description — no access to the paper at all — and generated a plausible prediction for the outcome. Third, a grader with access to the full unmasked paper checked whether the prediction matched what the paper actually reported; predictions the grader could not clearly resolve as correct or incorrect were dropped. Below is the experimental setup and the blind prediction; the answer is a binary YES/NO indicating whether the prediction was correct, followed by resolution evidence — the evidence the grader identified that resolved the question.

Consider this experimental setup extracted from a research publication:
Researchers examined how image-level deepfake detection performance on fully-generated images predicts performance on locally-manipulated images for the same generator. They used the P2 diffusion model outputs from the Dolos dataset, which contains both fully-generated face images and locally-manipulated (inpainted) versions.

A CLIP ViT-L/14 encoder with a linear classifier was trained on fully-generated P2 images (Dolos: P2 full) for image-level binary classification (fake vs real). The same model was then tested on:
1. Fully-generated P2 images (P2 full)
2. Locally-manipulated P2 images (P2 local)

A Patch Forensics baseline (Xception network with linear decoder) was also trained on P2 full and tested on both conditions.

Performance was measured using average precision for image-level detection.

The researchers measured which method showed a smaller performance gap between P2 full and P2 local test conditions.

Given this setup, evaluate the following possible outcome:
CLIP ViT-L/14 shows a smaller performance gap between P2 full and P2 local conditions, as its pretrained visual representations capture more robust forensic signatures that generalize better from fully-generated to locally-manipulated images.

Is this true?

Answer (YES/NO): NO